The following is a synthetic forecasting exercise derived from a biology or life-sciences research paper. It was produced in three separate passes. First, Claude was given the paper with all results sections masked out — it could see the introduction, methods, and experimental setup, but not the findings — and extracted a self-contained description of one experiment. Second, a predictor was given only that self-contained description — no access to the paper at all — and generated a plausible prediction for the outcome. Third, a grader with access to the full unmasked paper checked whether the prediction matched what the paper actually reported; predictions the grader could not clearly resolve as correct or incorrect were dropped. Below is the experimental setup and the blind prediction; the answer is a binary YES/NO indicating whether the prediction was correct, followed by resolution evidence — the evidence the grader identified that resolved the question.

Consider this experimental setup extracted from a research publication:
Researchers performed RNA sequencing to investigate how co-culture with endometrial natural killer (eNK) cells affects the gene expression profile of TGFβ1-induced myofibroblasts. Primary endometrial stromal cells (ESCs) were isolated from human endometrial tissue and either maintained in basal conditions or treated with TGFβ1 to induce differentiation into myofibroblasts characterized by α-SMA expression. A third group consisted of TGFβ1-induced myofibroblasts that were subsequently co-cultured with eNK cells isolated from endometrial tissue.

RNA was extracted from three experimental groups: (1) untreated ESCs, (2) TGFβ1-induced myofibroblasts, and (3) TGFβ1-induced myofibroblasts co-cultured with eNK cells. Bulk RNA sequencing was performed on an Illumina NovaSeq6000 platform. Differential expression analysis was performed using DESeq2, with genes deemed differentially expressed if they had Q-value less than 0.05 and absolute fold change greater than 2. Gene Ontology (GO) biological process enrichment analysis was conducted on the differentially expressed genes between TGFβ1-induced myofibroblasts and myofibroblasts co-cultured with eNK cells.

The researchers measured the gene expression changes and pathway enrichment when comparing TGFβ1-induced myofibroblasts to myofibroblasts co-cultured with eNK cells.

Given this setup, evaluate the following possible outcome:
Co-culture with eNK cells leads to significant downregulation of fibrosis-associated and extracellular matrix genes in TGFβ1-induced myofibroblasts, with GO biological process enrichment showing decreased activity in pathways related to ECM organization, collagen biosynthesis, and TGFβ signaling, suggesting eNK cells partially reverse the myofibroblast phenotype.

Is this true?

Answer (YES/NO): NO